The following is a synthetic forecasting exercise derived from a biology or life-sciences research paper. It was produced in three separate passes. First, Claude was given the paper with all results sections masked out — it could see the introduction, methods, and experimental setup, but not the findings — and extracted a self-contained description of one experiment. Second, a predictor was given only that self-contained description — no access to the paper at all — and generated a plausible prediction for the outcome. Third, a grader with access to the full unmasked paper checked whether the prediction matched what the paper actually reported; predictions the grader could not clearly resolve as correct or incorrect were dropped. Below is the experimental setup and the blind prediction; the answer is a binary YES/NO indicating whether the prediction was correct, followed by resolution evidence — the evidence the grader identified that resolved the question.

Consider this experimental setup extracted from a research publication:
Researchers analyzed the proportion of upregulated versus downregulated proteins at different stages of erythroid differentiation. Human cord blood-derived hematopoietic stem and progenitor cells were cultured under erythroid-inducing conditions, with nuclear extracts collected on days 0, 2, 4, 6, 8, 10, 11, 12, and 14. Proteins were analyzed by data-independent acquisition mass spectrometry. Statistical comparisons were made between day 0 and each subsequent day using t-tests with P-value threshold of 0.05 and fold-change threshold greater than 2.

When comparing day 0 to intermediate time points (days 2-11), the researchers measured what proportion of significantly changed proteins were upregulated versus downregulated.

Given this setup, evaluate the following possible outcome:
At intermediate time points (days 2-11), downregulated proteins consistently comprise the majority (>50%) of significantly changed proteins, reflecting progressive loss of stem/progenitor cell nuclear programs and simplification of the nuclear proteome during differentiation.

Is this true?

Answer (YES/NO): NO